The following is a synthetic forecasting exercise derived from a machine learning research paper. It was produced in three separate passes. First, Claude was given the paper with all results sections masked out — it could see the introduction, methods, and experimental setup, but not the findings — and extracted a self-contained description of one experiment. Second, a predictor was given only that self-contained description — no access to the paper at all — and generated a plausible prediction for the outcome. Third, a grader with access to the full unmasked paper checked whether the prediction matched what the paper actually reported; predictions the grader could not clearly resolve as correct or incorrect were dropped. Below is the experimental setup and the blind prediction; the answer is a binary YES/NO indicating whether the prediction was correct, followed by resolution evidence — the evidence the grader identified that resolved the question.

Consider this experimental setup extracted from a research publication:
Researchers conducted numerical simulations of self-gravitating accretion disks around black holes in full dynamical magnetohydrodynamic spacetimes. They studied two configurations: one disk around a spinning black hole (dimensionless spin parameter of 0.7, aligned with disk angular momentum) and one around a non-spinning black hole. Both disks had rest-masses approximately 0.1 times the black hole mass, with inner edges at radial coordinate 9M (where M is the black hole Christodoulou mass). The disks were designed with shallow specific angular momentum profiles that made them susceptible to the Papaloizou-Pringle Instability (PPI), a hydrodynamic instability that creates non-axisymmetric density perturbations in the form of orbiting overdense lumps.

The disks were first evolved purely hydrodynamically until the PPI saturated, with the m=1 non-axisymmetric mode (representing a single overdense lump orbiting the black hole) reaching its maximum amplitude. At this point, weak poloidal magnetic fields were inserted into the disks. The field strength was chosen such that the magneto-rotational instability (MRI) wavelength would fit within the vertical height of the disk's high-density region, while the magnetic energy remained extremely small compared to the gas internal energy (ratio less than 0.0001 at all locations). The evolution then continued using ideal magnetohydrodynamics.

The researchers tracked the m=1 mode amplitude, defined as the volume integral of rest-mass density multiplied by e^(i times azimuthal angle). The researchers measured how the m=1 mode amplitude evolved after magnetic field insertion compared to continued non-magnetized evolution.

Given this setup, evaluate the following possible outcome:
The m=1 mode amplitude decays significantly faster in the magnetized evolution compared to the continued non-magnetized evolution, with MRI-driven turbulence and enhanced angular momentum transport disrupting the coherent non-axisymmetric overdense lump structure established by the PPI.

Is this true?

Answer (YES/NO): YES